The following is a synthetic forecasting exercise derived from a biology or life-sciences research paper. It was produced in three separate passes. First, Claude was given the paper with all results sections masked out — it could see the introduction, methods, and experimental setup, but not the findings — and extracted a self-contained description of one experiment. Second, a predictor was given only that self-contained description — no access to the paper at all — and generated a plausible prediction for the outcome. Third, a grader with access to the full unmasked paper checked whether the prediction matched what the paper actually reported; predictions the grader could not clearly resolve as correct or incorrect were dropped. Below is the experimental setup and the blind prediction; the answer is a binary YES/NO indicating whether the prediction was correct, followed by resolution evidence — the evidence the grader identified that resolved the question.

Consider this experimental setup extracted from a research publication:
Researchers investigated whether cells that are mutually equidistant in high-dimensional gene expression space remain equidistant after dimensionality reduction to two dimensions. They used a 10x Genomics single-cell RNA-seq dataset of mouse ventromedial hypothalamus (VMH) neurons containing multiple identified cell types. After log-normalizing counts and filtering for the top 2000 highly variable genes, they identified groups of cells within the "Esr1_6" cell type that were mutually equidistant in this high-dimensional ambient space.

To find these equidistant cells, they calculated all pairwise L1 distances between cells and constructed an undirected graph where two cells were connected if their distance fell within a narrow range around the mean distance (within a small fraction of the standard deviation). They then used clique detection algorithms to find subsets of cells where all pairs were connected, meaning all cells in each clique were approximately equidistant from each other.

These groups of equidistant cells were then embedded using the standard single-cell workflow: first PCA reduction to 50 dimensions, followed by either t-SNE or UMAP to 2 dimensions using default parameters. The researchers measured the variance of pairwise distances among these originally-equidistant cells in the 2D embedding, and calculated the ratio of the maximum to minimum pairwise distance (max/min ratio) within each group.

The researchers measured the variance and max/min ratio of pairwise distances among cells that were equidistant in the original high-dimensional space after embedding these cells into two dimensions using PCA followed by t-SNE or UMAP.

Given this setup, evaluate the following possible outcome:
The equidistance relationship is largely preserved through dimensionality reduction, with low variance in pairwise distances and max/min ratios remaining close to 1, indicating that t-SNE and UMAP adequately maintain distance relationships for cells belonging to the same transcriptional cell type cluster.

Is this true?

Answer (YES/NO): NO